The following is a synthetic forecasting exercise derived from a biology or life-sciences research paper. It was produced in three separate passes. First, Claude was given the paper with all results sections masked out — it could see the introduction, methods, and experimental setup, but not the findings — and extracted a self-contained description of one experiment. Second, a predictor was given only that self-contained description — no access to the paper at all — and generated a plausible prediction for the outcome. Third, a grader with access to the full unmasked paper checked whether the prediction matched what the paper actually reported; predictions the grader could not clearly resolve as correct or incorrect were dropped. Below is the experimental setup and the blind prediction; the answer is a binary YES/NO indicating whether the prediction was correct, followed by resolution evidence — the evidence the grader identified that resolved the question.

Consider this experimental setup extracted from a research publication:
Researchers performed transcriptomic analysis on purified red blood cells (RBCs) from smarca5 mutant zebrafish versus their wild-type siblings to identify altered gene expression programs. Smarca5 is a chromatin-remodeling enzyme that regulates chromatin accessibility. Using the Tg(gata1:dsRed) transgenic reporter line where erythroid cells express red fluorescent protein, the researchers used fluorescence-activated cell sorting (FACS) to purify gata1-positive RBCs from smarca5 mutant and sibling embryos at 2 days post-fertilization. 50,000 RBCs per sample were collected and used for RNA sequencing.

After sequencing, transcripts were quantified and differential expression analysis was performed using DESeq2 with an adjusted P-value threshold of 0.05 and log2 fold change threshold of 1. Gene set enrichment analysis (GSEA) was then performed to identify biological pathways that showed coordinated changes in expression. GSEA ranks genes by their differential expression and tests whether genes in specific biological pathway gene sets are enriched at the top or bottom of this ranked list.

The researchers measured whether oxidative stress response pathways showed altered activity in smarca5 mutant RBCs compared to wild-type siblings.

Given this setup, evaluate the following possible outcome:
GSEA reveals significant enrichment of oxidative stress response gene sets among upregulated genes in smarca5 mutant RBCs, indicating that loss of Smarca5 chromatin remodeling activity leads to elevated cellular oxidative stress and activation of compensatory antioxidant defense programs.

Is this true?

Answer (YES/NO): YES